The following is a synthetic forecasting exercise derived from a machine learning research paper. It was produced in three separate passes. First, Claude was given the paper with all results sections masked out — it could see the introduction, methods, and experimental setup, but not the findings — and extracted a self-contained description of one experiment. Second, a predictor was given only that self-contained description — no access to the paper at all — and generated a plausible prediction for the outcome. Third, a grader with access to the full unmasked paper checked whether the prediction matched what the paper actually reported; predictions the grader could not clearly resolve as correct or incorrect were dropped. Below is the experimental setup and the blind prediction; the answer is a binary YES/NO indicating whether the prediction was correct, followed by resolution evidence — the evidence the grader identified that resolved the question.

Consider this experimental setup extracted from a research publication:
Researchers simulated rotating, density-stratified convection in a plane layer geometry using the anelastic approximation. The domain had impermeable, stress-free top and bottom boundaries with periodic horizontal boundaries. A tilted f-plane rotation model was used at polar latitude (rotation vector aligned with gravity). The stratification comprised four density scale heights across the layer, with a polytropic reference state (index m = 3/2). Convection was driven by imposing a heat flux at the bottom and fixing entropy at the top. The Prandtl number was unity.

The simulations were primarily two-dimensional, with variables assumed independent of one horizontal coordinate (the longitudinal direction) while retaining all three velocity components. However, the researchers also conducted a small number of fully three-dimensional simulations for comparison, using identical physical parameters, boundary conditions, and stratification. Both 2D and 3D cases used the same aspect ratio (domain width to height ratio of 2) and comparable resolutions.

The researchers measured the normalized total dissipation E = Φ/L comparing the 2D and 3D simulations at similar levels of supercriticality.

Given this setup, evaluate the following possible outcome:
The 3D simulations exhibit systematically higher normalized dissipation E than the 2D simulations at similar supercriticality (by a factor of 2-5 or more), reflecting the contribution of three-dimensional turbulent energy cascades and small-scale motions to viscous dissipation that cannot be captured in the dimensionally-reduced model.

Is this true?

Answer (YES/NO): NO